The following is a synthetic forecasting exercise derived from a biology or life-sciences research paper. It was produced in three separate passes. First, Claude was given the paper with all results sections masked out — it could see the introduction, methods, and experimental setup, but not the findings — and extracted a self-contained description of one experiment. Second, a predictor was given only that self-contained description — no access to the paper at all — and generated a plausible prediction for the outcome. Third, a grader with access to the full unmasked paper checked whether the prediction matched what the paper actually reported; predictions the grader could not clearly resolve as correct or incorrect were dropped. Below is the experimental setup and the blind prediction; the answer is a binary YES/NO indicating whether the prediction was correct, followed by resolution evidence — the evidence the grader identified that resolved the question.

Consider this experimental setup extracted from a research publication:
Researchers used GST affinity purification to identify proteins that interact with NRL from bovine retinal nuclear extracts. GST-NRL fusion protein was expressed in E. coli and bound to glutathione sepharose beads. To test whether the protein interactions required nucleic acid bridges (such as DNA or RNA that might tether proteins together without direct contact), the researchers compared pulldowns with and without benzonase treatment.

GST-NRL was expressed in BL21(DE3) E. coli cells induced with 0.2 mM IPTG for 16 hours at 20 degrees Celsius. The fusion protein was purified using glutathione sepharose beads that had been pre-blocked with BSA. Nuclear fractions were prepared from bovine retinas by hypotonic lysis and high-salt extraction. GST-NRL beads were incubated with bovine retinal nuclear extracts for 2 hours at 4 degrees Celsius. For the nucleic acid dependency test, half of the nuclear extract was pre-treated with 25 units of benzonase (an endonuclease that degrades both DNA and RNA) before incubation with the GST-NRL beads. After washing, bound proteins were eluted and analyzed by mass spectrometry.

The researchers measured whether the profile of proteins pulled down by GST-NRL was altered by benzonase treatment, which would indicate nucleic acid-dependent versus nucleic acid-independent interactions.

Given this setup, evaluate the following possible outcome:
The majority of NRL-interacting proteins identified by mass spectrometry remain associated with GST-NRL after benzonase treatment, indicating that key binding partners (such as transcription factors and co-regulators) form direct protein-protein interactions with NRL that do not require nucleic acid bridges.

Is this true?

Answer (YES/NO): NO